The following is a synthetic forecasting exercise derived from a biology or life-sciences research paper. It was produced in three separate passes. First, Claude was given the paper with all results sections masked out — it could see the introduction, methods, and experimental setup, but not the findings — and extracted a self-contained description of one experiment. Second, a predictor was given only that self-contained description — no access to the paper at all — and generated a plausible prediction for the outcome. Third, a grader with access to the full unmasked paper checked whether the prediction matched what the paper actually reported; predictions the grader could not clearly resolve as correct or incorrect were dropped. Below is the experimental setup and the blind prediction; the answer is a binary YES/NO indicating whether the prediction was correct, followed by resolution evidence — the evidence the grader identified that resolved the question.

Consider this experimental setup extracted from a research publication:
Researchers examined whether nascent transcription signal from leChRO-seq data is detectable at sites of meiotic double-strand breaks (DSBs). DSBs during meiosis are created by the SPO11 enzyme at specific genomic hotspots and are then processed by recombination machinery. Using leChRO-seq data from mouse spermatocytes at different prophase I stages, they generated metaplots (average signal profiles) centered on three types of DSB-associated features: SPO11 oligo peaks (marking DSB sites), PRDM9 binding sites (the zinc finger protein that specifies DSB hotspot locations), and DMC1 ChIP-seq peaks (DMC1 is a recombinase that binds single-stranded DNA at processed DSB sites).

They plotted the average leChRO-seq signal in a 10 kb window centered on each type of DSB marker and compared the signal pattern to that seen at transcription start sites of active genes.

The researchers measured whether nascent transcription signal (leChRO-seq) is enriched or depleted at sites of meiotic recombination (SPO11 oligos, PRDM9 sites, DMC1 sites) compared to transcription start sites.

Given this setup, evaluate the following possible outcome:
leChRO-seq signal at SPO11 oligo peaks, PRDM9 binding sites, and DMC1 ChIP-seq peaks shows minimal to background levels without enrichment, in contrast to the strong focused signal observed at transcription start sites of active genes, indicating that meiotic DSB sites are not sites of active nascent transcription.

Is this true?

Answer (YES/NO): YES